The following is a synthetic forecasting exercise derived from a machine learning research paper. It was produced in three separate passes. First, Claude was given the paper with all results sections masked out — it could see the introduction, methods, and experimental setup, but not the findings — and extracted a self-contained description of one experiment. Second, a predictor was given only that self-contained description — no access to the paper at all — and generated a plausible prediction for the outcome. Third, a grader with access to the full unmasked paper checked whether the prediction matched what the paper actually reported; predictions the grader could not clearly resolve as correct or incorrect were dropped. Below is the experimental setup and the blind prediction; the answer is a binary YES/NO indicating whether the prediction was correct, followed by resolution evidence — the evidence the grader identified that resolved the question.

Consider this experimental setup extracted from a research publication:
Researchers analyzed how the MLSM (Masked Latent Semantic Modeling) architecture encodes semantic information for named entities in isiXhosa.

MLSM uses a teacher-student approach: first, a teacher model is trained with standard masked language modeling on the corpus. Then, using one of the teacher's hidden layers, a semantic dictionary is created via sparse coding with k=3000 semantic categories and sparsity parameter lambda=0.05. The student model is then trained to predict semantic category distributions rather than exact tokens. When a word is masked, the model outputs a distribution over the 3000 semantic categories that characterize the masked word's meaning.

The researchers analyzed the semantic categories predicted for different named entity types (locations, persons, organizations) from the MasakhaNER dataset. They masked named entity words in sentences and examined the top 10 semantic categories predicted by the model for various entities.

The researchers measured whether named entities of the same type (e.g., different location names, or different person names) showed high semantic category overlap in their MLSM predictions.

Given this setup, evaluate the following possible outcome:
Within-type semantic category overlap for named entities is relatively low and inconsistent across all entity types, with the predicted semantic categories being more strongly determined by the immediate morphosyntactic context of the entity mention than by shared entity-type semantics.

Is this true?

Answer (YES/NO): NO